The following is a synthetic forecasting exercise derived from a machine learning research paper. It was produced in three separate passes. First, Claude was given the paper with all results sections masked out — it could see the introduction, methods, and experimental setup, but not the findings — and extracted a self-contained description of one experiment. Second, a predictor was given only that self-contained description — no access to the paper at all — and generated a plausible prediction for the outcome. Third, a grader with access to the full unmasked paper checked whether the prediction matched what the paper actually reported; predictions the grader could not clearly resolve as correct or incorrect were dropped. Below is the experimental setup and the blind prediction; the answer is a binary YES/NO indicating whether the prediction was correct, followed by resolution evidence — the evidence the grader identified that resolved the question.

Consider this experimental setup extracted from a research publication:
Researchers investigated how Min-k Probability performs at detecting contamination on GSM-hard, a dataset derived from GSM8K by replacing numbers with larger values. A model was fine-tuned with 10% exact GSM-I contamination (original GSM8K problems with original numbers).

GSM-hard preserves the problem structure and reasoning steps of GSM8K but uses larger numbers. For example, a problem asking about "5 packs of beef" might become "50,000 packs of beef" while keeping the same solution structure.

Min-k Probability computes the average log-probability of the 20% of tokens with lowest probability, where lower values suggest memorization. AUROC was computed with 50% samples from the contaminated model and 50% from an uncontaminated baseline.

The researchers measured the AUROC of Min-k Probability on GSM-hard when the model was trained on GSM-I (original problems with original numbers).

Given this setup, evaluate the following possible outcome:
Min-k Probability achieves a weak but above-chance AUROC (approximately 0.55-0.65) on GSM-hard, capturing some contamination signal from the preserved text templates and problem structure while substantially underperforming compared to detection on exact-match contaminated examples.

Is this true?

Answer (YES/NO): NO